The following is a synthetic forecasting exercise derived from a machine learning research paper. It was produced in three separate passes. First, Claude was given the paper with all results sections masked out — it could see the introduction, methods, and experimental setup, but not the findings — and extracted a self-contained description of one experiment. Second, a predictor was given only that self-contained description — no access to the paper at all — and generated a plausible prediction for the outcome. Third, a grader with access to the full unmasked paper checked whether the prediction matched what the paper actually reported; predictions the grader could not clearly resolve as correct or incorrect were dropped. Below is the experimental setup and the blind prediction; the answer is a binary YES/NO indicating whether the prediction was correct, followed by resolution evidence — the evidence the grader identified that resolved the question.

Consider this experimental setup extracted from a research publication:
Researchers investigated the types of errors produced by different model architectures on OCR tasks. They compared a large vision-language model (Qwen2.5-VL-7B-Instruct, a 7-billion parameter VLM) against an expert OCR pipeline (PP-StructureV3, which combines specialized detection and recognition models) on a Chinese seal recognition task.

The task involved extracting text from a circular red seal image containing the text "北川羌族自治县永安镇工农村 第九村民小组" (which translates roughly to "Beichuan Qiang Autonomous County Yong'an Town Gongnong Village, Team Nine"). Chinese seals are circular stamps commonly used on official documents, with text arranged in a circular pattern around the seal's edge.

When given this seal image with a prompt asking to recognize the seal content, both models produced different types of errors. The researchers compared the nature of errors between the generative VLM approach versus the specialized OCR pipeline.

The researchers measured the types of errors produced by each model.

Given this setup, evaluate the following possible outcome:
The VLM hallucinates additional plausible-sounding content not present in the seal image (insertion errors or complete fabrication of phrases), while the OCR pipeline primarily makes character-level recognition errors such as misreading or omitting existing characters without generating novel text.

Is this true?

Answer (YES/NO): YES